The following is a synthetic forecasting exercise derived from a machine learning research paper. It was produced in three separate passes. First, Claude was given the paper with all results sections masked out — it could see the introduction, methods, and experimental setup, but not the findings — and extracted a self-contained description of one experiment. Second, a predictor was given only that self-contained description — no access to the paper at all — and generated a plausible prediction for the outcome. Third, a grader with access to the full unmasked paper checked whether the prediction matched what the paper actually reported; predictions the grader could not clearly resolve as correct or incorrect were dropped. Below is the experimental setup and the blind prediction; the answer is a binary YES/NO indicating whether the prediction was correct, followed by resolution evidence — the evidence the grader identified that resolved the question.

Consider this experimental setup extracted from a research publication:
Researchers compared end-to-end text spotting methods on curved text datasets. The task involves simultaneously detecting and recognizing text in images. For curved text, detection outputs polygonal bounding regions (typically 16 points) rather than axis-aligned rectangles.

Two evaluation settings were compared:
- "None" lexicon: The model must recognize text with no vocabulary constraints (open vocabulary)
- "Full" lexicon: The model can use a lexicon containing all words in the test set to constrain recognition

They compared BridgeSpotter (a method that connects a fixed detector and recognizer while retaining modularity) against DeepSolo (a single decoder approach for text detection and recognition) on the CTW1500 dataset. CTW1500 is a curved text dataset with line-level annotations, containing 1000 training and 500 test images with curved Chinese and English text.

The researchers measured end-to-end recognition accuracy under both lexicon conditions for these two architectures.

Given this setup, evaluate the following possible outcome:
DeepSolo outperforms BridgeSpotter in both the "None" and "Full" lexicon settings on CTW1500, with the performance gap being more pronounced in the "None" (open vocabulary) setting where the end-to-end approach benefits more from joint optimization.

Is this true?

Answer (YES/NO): NO